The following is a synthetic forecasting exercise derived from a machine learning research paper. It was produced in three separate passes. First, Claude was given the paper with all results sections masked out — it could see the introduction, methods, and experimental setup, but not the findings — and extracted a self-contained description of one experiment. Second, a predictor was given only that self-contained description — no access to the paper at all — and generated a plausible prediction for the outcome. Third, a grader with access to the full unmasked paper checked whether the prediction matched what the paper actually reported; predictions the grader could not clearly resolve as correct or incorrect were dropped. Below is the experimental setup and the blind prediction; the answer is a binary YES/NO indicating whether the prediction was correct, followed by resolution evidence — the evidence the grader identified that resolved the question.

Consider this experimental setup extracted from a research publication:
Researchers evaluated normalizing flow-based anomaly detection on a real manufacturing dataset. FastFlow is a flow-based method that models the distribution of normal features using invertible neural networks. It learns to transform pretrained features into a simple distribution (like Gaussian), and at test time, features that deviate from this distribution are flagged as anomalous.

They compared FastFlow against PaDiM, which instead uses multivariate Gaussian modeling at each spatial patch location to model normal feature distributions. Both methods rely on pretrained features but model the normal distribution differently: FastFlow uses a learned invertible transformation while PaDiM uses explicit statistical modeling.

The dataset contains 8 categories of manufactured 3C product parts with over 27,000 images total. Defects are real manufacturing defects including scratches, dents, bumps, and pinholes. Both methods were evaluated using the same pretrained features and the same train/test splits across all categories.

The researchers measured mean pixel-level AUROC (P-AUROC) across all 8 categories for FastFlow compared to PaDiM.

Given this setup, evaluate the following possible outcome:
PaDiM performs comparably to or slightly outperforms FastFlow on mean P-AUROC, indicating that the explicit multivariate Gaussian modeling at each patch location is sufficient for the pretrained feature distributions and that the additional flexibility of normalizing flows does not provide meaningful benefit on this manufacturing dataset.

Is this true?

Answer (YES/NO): NO